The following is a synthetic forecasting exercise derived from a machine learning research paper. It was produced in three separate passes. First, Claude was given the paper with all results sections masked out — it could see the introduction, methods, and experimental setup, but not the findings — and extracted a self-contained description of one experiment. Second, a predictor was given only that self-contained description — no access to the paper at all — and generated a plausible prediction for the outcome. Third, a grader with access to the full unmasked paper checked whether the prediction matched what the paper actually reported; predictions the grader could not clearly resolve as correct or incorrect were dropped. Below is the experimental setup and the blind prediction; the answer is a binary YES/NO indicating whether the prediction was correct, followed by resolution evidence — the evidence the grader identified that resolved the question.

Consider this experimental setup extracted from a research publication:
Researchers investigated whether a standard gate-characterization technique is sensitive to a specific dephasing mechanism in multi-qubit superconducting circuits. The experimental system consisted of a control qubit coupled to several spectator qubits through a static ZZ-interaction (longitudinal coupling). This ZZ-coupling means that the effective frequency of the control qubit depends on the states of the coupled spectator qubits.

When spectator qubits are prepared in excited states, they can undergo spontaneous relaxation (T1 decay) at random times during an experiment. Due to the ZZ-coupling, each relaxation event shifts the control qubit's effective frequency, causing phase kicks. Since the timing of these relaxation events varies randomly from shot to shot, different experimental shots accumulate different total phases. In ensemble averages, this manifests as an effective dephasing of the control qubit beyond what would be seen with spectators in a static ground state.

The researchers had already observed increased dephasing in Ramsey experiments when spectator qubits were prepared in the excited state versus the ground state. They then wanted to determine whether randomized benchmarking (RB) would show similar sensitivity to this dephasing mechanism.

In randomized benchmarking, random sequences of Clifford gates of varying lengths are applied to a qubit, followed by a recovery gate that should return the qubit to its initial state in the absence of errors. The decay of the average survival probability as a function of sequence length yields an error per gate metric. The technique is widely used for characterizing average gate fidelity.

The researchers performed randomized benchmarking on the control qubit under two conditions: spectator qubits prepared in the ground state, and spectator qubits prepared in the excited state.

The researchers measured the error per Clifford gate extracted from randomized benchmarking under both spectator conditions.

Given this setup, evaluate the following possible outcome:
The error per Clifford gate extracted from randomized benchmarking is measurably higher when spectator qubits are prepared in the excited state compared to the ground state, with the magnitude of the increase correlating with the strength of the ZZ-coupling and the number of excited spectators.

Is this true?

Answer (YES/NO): NO